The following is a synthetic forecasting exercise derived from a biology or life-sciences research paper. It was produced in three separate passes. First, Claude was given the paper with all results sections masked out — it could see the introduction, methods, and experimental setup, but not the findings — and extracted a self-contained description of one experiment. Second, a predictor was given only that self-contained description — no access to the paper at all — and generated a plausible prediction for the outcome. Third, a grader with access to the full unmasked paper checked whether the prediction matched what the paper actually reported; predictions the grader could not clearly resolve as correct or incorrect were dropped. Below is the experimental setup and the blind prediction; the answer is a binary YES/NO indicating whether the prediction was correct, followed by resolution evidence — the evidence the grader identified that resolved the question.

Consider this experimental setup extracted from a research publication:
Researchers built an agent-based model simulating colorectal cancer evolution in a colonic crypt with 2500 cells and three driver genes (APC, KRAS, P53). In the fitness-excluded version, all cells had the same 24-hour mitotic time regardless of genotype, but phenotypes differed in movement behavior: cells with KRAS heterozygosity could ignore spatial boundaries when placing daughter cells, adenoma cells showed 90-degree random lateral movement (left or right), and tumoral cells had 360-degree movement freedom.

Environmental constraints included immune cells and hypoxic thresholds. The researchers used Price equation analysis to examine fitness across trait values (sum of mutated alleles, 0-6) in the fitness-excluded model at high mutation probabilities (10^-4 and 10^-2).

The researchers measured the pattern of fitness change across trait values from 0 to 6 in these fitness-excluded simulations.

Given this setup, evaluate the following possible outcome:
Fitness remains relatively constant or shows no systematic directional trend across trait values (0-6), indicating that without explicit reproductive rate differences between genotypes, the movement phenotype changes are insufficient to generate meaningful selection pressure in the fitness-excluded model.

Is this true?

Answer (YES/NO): NO